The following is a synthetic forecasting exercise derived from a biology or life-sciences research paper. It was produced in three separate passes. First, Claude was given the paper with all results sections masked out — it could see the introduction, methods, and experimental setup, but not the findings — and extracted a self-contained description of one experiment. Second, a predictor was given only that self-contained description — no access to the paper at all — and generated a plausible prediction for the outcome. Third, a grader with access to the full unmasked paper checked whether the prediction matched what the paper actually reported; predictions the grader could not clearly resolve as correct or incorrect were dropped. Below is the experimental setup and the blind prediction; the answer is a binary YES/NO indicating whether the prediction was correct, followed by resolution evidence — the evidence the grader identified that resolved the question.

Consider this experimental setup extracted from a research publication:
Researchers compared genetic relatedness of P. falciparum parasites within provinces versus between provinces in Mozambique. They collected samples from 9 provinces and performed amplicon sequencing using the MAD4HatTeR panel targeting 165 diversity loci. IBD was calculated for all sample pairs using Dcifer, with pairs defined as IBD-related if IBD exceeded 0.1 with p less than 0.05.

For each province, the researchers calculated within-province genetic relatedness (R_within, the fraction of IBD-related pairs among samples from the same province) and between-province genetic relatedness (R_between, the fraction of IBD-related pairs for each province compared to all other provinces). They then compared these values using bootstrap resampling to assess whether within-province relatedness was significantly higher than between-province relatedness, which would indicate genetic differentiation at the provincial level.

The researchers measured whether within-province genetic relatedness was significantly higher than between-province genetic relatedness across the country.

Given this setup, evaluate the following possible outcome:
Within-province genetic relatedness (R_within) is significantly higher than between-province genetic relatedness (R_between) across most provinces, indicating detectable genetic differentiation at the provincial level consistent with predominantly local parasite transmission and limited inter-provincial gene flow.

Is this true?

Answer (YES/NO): NO